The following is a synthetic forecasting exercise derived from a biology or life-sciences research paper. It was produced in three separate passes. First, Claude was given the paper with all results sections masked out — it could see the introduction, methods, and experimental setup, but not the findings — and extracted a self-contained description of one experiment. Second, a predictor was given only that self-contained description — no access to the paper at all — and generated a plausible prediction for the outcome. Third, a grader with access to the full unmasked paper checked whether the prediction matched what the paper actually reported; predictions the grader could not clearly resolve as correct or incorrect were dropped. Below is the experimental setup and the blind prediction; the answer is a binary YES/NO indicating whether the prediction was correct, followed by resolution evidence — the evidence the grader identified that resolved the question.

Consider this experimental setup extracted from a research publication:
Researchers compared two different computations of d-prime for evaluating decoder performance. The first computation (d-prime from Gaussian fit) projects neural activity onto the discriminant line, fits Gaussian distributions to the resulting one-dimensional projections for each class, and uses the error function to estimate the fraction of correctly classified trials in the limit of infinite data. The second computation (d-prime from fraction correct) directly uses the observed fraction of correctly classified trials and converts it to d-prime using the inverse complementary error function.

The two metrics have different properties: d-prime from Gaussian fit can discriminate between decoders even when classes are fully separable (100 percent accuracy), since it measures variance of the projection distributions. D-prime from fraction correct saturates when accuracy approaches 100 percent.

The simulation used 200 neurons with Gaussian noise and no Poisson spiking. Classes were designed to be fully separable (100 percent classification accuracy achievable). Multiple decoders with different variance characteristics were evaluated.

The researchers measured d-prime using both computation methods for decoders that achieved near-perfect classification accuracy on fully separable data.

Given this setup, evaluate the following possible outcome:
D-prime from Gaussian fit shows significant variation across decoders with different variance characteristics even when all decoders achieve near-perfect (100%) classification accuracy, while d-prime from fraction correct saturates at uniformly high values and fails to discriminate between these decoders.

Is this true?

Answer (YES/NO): YES